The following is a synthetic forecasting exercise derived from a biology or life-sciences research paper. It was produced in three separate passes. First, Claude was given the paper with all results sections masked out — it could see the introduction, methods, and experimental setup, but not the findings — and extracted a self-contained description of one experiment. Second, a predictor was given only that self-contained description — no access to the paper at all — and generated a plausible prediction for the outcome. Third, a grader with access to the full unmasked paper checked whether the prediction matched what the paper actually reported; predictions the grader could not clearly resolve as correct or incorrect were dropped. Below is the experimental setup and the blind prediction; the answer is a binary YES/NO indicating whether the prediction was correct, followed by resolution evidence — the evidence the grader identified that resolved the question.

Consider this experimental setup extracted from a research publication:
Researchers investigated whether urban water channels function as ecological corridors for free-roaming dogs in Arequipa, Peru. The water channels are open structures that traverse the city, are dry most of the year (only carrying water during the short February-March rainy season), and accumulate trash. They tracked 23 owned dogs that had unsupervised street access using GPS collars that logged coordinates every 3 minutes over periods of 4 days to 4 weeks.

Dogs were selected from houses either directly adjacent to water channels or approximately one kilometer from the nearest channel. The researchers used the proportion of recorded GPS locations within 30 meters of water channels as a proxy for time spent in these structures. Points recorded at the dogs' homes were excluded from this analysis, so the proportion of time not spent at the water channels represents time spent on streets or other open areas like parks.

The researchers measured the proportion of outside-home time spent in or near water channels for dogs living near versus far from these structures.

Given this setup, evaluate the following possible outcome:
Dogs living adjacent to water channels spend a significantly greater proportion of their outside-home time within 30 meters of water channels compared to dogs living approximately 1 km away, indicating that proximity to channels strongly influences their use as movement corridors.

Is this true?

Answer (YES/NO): NO